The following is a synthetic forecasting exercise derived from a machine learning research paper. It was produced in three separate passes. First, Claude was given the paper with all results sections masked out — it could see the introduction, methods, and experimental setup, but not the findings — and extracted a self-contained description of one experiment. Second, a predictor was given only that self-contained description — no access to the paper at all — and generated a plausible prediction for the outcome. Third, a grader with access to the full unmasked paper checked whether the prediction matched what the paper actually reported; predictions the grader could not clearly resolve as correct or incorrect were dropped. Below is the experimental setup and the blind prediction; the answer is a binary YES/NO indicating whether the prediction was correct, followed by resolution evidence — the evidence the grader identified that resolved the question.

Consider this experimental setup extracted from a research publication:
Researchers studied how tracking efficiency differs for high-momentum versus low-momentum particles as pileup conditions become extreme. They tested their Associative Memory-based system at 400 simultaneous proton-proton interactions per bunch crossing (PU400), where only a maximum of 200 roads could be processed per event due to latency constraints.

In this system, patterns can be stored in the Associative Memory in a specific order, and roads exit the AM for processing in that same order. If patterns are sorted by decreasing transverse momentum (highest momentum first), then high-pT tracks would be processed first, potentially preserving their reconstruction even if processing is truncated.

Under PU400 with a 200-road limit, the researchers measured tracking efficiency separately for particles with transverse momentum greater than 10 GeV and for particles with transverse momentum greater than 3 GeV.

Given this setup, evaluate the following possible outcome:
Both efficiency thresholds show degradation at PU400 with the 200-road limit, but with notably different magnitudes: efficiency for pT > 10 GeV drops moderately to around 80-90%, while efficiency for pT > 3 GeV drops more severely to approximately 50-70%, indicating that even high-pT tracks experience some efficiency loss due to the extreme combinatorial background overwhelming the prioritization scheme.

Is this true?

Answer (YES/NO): NO